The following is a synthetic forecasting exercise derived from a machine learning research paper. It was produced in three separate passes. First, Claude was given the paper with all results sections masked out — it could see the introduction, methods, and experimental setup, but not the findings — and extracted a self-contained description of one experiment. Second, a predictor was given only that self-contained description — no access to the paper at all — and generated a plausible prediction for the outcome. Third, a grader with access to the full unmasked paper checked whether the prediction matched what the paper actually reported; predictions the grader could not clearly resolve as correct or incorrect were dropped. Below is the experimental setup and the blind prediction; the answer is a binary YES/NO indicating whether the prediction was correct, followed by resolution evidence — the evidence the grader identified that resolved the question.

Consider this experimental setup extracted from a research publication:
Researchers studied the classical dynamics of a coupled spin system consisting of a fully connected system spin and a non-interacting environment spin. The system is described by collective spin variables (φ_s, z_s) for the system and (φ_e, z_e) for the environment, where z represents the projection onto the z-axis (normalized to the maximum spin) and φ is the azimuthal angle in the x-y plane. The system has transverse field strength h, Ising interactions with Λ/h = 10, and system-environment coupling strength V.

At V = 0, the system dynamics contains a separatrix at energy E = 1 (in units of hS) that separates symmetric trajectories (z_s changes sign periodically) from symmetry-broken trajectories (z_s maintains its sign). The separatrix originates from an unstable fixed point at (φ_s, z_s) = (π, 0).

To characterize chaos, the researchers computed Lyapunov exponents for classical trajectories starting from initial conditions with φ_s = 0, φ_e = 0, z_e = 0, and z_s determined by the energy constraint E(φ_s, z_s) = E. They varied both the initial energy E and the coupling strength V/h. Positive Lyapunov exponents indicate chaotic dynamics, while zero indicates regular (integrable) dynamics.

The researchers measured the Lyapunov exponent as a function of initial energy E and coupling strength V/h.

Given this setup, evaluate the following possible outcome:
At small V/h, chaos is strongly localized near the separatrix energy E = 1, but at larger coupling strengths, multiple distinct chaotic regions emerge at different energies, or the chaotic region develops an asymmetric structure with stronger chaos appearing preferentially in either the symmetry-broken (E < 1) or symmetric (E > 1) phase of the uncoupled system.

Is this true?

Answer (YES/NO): YES